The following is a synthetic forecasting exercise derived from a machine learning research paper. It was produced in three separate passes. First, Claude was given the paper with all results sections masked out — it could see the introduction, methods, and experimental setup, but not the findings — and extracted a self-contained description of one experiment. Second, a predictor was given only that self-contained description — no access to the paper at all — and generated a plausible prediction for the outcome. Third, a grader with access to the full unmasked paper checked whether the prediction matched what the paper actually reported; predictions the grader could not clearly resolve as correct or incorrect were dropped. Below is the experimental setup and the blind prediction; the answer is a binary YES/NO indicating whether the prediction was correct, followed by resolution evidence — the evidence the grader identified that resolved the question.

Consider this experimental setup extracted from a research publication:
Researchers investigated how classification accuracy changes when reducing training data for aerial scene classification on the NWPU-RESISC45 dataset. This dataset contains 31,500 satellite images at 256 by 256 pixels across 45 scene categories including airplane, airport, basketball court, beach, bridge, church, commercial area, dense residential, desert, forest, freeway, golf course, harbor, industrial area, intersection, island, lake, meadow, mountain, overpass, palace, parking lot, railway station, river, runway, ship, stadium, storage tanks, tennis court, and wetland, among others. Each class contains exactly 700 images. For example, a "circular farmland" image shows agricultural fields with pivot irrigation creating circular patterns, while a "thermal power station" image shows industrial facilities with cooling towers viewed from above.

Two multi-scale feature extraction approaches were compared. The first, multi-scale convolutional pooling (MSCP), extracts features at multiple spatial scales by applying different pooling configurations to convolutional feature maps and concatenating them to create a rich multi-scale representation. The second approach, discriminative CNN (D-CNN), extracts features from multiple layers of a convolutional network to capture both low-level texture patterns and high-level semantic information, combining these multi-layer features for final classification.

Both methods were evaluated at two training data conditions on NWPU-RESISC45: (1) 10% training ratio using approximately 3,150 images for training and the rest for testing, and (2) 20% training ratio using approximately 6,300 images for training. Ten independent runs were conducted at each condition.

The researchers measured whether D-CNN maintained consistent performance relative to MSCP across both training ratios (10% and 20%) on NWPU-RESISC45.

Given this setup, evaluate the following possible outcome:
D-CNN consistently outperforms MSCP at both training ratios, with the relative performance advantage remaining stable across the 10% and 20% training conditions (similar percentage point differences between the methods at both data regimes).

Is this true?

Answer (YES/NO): NO